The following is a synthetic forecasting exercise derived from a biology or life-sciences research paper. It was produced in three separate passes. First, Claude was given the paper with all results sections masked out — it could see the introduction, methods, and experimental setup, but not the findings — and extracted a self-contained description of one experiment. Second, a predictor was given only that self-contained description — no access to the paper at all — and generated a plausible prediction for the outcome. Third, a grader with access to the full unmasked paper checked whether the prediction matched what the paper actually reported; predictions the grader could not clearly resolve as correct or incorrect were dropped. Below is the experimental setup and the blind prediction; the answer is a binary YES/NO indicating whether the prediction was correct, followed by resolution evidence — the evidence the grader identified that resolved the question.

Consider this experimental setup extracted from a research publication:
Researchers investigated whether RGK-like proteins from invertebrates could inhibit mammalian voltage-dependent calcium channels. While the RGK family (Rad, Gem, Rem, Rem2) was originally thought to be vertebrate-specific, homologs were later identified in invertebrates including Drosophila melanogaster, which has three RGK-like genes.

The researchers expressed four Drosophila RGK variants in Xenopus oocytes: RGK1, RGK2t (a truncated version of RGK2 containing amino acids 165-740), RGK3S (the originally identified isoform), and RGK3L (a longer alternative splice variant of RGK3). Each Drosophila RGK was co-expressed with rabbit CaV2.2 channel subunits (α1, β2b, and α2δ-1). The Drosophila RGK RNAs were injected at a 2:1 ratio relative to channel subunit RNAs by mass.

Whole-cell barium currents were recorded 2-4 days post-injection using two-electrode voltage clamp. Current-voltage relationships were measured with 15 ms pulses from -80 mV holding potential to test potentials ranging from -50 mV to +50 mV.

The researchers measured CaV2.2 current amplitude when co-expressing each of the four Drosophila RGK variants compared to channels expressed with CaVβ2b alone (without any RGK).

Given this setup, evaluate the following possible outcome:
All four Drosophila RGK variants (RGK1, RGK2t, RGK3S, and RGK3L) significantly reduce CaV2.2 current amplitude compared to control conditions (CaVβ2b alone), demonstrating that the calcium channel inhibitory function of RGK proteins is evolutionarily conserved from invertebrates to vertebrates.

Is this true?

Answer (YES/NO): YES